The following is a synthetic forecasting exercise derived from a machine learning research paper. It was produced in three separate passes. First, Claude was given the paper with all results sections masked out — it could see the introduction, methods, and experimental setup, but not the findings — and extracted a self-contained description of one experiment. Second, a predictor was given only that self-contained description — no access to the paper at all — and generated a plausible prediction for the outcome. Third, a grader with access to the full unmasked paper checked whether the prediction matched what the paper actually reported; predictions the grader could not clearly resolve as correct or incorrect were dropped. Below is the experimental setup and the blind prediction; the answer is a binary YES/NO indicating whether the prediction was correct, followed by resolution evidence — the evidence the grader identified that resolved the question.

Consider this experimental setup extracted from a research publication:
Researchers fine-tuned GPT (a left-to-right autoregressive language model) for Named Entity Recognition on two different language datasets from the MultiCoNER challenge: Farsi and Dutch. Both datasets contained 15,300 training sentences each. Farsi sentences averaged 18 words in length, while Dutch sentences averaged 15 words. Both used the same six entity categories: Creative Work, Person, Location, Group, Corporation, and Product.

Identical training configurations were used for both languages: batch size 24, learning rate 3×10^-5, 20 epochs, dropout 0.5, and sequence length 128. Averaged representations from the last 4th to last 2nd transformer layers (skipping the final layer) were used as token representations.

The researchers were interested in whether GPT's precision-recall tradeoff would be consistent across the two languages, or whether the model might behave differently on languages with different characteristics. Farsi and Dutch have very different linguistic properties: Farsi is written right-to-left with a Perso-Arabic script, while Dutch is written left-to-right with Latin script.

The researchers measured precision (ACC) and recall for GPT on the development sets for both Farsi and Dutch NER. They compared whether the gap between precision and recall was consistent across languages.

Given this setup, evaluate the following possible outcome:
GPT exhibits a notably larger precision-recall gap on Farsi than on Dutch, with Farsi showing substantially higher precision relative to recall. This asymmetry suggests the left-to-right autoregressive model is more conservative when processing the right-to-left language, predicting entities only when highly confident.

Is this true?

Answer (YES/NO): YES